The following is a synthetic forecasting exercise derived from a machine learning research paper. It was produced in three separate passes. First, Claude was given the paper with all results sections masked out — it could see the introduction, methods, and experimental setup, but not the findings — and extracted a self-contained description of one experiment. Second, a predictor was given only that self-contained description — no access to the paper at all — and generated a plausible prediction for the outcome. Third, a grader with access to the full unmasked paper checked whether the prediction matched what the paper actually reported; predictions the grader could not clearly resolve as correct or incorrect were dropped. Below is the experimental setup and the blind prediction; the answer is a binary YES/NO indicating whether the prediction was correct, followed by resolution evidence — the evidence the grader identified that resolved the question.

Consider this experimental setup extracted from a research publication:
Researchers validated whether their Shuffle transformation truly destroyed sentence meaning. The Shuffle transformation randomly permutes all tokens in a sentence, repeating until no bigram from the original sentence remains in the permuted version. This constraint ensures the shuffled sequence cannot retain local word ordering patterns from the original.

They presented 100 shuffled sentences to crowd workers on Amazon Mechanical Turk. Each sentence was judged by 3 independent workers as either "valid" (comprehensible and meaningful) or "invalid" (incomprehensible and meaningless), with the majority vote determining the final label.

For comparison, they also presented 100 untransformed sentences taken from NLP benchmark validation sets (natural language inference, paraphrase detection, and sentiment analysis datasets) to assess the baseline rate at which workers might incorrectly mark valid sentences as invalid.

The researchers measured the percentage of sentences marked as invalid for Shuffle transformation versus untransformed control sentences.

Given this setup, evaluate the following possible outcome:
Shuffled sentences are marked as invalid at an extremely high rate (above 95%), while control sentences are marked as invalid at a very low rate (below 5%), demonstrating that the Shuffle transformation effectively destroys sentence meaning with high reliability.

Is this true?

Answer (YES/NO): NO